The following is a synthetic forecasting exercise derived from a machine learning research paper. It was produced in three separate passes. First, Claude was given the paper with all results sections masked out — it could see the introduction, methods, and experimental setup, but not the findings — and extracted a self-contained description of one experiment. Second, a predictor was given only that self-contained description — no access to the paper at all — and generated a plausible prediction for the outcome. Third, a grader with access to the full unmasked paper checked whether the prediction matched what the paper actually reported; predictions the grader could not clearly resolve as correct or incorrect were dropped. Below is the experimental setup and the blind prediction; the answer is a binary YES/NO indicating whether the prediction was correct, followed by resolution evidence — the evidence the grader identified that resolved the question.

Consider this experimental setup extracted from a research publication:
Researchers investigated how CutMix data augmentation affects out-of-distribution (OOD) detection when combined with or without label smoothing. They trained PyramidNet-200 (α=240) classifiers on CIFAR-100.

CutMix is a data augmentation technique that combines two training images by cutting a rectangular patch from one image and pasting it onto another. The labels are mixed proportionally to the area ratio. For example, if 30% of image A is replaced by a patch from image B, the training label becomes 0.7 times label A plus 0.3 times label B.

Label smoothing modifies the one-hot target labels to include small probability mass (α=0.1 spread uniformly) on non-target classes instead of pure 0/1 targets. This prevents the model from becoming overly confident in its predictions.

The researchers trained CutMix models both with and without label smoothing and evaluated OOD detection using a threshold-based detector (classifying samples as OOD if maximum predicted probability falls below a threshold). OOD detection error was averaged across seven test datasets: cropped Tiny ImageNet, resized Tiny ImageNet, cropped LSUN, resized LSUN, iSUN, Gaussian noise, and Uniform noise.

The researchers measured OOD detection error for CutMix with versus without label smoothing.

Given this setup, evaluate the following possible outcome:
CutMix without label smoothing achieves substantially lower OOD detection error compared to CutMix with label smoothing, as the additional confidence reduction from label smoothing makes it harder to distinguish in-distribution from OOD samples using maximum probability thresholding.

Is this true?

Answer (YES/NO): YES